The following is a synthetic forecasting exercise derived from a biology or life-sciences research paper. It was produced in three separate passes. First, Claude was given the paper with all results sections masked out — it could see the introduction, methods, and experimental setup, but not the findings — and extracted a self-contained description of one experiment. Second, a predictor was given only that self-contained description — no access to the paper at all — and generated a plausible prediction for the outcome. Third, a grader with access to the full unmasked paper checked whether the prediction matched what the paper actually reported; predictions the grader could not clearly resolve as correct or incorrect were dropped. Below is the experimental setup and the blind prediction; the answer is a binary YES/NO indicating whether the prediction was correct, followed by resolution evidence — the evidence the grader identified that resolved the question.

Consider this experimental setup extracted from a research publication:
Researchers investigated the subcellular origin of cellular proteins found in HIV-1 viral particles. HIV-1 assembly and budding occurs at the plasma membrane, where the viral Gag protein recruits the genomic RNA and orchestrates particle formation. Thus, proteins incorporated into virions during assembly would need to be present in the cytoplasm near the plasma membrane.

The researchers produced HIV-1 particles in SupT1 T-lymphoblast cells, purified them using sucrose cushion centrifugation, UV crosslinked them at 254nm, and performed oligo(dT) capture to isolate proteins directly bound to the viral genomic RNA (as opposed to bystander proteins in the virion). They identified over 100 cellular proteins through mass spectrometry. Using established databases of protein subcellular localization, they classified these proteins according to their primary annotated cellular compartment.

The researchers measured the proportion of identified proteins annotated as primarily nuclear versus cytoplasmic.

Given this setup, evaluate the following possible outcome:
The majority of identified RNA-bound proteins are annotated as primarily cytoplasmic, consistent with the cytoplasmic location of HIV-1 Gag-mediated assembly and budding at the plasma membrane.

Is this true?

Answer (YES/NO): NO